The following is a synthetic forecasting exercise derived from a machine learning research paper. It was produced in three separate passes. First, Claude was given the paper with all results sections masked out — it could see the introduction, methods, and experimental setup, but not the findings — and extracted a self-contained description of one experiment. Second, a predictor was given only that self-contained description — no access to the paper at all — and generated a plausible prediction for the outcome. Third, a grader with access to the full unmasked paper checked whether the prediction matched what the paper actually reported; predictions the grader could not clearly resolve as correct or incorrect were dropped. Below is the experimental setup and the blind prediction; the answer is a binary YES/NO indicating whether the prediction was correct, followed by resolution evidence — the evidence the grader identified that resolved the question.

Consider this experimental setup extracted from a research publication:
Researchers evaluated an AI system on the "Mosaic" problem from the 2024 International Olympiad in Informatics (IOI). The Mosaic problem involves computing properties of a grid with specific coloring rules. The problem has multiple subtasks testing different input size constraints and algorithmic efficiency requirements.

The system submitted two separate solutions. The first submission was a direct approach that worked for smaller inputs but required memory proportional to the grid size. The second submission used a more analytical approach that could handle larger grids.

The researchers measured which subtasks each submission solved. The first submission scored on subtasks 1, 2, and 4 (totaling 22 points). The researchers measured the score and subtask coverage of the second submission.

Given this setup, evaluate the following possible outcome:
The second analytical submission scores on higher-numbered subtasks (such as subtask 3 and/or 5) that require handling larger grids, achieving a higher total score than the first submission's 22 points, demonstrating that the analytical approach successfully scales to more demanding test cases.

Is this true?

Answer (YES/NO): NO